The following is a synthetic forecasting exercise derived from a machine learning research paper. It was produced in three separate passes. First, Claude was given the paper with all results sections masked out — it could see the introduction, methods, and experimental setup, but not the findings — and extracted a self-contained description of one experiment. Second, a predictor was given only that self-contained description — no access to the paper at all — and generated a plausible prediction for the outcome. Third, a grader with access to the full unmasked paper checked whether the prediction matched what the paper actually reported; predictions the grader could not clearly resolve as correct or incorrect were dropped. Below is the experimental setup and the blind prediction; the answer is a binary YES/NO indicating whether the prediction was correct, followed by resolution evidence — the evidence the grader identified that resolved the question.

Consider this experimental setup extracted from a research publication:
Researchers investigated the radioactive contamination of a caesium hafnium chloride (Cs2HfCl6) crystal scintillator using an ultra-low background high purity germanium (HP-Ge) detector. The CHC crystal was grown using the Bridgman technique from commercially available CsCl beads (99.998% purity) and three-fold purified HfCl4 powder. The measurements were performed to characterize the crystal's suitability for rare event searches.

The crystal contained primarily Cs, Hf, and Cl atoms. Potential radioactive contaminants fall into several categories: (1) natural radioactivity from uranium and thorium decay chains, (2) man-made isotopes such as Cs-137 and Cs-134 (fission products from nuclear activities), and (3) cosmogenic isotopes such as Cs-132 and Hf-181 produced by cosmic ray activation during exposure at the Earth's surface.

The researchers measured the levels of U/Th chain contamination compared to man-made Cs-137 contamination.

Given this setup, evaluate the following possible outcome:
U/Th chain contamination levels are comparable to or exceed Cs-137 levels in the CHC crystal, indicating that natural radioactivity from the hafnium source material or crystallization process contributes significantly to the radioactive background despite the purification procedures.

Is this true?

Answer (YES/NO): NO